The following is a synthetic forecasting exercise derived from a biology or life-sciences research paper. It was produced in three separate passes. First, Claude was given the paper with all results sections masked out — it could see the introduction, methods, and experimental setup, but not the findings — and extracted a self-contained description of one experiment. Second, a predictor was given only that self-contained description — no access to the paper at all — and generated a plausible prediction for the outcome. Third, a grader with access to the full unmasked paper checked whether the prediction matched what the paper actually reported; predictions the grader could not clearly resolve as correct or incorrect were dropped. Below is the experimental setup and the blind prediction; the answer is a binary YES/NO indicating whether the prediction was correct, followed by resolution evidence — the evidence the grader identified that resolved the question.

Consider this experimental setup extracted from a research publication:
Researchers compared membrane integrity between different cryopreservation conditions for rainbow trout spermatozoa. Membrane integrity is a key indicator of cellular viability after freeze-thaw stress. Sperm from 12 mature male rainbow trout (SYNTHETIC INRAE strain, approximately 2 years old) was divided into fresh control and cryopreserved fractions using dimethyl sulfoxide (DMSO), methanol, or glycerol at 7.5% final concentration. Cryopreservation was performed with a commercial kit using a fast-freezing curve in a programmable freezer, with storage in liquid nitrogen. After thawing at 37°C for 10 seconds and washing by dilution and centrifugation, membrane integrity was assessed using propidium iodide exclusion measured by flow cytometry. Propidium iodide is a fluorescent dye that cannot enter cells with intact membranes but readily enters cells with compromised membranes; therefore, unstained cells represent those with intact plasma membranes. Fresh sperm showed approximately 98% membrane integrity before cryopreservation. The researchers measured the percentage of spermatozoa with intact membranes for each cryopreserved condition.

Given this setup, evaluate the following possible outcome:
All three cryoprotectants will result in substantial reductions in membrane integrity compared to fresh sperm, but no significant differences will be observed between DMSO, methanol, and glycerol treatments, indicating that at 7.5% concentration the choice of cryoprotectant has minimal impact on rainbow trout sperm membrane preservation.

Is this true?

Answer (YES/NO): NO